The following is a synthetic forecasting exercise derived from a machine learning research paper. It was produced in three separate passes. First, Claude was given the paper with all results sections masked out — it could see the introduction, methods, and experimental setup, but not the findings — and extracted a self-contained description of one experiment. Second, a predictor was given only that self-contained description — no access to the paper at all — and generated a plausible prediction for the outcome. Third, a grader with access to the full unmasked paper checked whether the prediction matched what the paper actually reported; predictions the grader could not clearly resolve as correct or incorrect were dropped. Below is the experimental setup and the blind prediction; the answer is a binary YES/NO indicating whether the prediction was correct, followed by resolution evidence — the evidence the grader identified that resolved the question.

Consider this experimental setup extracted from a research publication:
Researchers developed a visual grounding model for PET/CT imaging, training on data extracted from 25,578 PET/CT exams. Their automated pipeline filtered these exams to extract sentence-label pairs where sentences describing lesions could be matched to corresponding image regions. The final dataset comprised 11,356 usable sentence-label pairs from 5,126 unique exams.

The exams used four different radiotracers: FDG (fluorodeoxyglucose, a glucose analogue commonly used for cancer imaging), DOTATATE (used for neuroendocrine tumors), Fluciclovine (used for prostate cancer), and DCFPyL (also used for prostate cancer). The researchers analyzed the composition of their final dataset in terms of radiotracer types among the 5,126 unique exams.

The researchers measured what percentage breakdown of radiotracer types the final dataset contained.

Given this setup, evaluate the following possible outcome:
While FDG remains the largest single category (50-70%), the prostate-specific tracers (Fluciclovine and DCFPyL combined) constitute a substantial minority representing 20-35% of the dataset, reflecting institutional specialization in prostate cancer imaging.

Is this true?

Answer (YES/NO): NO